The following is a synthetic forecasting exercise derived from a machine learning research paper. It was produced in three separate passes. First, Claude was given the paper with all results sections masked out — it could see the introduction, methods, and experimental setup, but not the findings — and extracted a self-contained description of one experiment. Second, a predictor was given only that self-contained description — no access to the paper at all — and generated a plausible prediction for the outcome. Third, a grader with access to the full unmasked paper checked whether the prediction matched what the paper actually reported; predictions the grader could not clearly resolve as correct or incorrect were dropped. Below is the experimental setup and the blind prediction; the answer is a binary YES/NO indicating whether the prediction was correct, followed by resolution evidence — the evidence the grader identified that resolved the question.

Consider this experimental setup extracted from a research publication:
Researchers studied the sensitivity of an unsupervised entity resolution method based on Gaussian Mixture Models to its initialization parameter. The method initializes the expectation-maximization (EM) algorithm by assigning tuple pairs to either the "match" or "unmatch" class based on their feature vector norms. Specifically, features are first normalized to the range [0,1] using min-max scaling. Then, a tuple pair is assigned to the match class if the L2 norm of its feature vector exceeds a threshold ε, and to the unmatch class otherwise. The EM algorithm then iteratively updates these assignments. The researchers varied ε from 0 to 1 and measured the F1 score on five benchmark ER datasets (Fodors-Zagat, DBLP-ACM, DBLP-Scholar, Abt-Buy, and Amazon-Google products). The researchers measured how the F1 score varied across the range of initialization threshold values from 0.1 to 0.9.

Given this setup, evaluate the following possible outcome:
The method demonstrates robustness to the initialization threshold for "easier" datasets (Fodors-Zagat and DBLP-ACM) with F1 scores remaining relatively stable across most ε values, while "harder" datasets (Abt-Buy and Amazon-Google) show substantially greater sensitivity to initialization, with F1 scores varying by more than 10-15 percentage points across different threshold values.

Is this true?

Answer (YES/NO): NO